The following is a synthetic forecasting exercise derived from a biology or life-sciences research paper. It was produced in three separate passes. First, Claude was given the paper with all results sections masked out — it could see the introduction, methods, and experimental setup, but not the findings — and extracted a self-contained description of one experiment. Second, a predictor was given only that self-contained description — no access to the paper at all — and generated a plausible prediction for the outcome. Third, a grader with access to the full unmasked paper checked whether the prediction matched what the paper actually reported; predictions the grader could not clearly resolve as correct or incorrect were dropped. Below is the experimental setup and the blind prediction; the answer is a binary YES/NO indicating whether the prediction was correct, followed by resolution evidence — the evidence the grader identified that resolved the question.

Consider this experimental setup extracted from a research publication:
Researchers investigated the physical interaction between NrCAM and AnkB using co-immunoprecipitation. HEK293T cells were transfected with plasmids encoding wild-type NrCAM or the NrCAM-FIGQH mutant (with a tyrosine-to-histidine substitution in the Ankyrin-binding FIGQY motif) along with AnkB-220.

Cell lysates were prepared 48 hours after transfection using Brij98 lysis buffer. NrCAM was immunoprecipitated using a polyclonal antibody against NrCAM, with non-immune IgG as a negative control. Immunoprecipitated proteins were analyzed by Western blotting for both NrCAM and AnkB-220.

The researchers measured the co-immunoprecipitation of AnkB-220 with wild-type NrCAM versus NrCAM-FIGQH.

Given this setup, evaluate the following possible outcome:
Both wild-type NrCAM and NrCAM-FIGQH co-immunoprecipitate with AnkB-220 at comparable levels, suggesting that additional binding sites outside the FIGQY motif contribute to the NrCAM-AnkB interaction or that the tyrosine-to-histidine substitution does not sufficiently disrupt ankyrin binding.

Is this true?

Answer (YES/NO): NO